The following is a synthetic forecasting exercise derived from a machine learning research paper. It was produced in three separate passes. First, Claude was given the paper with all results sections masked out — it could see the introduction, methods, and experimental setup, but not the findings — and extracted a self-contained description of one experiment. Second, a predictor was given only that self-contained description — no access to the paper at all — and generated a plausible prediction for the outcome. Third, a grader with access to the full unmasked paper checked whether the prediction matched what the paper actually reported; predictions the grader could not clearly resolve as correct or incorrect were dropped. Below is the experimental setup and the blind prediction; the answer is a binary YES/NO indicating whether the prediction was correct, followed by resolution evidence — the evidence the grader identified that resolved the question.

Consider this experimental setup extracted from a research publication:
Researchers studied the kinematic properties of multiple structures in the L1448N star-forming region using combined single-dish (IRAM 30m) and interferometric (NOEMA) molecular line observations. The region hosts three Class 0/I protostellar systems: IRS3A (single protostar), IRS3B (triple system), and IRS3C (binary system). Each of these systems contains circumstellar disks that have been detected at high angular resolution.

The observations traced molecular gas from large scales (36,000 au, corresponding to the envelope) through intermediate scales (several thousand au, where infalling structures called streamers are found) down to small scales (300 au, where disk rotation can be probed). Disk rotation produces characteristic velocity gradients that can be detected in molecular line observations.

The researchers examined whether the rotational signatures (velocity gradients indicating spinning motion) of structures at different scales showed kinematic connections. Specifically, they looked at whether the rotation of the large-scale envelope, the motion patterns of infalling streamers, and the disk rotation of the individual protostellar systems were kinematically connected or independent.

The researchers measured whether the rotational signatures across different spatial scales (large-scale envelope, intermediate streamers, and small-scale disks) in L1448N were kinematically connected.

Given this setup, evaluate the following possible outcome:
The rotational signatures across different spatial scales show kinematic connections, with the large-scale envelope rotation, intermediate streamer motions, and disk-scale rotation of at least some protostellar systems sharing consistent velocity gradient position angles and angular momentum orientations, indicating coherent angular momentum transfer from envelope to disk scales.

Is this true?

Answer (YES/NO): YES